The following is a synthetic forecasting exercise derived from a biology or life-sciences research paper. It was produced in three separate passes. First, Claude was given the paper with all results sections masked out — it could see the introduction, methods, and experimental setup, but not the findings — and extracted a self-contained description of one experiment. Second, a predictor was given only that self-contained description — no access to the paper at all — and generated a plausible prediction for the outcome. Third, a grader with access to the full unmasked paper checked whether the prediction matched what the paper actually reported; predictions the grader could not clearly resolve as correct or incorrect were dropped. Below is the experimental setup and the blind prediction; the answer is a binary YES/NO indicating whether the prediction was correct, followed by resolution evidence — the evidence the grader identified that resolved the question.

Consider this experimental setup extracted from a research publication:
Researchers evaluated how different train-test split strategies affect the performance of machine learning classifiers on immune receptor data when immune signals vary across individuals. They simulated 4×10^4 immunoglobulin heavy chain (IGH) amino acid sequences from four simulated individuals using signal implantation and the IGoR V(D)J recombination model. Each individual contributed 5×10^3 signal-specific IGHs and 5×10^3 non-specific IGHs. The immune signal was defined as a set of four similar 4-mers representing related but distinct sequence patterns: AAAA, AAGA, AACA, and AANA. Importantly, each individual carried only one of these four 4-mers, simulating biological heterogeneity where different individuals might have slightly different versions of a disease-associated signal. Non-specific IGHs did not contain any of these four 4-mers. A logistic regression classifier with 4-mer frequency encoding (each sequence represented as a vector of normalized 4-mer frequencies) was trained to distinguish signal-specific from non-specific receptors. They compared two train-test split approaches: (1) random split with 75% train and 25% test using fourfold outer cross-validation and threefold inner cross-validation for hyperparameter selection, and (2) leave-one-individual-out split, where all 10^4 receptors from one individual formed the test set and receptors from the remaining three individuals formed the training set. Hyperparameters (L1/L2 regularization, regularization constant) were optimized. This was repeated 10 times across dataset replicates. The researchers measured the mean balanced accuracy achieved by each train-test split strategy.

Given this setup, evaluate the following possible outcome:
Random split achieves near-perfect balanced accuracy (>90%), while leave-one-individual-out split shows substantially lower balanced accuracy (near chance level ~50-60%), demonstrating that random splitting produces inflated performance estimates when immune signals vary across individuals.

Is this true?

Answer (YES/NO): YES